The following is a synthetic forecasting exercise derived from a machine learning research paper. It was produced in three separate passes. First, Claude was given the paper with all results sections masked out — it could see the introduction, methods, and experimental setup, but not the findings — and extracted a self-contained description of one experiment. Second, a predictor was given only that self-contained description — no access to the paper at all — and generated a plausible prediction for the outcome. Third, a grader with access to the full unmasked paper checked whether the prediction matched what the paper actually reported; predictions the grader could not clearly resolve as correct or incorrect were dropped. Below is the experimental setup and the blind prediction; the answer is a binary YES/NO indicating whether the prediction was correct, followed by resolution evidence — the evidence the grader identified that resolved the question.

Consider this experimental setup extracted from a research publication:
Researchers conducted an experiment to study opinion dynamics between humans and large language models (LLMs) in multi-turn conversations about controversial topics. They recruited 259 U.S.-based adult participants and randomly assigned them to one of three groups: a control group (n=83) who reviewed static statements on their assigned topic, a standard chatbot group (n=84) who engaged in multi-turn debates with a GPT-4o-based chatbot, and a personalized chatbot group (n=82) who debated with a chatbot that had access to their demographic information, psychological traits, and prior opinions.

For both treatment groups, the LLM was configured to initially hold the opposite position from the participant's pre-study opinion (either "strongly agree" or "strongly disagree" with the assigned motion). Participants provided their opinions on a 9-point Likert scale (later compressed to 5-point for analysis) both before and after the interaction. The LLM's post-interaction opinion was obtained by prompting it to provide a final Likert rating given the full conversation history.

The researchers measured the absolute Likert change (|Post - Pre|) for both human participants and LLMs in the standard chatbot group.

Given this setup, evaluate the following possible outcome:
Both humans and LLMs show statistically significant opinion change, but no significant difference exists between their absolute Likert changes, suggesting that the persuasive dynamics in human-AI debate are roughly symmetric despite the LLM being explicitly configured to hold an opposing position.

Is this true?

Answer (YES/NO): NO